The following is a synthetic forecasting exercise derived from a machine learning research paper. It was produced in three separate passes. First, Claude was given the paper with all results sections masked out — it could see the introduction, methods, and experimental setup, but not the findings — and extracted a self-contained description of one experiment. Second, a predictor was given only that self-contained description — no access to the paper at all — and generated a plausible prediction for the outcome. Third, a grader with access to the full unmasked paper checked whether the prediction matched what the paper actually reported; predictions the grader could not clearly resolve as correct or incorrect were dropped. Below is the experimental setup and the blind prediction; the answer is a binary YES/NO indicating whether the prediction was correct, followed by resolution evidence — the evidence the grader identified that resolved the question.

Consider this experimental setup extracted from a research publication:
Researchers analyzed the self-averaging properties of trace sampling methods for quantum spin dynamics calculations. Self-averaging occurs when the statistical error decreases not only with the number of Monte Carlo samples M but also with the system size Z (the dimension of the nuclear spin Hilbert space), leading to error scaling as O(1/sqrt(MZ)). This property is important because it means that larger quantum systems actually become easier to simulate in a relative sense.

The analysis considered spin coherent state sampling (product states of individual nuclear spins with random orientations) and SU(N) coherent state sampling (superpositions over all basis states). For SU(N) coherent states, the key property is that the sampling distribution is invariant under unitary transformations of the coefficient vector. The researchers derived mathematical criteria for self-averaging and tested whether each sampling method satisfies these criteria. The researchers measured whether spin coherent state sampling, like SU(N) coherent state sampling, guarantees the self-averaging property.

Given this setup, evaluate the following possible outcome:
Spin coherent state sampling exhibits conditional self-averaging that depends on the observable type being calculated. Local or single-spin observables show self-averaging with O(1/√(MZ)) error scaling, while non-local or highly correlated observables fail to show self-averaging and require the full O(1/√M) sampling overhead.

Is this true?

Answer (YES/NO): NO